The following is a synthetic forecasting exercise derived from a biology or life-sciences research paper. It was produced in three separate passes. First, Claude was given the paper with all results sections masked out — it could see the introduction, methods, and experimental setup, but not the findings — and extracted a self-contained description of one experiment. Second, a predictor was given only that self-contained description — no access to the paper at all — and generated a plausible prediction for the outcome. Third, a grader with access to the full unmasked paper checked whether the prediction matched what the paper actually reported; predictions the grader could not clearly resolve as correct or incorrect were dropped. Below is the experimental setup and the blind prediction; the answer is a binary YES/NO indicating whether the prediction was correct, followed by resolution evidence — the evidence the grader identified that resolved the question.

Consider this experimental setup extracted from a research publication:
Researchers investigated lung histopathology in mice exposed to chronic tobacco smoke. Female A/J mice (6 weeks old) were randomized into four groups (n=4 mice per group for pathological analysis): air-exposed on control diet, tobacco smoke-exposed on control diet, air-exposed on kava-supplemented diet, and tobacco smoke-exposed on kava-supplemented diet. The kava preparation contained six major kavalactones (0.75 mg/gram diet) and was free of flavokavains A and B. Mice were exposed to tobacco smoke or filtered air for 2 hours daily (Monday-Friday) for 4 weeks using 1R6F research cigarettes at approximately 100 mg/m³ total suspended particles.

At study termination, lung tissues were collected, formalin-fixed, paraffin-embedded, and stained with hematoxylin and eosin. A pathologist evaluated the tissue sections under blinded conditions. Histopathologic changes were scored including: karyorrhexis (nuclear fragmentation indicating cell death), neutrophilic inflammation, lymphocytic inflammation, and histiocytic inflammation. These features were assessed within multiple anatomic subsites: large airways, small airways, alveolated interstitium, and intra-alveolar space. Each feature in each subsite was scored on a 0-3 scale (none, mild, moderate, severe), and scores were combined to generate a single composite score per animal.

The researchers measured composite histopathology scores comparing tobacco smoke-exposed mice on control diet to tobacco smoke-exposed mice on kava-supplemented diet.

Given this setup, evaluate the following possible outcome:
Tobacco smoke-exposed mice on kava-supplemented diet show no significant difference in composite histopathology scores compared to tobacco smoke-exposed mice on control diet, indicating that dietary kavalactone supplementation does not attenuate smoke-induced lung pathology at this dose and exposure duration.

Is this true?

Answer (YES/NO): NO